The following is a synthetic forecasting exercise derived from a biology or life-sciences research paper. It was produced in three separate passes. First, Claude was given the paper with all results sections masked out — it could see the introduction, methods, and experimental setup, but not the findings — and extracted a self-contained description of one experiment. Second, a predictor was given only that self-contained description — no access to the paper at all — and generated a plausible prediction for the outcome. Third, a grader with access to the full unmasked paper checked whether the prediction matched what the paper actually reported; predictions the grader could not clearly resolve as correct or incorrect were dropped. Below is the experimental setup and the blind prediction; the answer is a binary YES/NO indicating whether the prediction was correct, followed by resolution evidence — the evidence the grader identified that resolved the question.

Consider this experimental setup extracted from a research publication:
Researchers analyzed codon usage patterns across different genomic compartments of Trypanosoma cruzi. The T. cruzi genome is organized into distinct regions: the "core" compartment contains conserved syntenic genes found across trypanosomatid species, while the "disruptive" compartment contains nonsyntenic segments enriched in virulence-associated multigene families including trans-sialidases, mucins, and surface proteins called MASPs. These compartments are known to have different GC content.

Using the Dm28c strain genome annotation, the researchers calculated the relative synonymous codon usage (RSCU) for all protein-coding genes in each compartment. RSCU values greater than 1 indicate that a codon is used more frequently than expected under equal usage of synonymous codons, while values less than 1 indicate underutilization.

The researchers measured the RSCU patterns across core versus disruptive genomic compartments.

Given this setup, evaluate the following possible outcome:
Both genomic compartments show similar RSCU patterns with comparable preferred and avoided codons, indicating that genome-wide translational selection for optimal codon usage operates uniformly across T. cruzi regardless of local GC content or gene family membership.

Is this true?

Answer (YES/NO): NO